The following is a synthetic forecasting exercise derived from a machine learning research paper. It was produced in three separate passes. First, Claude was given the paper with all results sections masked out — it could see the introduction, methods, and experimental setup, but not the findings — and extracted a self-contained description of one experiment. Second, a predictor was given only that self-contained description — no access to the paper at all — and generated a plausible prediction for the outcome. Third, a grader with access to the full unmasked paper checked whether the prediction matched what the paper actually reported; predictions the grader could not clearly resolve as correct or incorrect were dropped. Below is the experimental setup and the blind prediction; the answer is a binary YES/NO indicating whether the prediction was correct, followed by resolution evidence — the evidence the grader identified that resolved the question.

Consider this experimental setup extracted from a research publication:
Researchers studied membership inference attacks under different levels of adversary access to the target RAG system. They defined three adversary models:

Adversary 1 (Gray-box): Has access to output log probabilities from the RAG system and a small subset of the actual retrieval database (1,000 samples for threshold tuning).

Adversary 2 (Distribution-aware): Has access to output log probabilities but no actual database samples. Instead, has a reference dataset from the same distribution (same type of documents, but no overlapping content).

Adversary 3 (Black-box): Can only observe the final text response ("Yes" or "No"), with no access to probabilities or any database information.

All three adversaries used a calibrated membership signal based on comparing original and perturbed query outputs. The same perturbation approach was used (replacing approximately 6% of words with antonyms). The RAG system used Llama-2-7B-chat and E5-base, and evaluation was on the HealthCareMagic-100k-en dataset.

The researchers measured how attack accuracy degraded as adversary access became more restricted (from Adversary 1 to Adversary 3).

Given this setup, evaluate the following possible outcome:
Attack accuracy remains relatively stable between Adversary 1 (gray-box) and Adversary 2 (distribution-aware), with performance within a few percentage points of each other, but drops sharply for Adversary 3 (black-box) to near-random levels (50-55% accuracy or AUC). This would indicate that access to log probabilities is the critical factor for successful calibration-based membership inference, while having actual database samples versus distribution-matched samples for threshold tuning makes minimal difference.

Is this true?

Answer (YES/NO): NO